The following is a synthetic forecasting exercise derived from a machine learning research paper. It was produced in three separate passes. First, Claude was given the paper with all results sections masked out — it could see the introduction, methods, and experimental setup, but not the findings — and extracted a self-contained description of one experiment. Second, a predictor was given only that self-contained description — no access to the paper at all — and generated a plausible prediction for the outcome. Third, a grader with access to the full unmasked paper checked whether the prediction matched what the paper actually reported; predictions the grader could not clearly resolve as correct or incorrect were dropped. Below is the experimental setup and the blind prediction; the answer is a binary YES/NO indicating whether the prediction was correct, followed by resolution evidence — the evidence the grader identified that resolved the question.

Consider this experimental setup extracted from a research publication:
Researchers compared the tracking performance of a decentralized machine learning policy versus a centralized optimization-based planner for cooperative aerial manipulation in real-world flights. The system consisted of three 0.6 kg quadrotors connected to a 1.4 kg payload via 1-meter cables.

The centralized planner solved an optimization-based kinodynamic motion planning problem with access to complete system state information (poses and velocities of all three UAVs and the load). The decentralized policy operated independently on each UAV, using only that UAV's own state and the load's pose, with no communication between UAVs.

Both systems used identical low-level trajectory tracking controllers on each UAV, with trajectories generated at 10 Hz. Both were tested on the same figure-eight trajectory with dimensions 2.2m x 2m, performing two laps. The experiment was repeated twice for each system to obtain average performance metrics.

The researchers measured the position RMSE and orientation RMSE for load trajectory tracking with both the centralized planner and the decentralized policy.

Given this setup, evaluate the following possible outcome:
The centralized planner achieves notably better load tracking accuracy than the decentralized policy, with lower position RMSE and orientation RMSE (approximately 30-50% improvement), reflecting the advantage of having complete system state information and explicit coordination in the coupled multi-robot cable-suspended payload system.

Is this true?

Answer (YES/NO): NO